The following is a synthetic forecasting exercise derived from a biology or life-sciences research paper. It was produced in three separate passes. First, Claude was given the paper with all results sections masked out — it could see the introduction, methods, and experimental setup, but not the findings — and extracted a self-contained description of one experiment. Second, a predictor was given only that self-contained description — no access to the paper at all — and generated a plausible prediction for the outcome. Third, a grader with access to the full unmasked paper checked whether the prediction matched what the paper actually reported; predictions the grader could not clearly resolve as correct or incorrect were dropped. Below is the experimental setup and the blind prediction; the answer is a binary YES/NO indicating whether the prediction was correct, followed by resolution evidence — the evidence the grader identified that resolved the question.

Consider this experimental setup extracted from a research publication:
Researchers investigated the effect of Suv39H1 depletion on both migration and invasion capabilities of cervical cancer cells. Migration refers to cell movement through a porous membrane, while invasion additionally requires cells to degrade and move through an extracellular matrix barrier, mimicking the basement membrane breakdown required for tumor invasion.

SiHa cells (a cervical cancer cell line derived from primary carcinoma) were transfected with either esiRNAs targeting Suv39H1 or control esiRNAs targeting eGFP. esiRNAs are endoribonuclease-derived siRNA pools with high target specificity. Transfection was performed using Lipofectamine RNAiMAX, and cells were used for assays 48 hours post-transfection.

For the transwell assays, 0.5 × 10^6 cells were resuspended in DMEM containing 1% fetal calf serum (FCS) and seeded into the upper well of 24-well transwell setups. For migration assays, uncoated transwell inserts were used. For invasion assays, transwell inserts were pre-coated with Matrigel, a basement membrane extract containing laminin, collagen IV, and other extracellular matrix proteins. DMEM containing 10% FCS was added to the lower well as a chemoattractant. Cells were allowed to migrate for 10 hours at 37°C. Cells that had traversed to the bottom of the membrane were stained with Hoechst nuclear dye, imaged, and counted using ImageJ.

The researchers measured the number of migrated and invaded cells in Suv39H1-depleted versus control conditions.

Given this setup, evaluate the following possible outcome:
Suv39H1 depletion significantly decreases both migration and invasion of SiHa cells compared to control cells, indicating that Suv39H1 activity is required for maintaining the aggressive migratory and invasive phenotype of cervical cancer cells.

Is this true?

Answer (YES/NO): NO